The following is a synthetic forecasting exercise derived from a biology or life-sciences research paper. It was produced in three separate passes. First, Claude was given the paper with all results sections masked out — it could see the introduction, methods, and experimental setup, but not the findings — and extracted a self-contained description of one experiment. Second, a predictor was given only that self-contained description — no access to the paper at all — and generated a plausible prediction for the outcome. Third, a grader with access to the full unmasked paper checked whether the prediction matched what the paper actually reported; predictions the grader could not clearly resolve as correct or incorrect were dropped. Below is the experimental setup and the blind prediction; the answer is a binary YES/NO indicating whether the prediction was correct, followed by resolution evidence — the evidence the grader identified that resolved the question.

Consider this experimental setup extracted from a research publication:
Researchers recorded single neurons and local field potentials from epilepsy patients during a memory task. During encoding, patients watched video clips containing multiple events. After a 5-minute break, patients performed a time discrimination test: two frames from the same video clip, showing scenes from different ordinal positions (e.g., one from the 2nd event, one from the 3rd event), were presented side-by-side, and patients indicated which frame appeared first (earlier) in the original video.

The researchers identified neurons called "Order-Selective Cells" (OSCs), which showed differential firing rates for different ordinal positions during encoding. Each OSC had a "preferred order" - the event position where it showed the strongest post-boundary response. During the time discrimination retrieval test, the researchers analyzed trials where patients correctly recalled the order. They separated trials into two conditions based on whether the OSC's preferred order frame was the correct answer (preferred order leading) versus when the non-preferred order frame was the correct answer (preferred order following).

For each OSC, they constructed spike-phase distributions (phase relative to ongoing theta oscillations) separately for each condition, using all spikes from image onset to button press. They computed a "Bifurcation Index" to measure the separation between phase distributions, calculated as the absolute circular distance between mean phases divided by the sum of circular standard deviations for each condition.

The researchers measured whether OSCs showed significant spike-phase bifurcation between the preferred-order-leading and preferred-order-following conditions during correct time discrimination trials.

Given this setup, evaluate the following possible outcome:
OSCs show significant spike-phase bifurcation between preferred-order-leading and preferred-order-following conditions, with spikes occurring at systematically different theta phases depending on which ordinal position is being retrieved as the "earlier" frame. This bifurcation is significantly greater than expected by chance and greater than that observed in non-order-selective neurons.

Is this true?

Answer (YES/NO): NO